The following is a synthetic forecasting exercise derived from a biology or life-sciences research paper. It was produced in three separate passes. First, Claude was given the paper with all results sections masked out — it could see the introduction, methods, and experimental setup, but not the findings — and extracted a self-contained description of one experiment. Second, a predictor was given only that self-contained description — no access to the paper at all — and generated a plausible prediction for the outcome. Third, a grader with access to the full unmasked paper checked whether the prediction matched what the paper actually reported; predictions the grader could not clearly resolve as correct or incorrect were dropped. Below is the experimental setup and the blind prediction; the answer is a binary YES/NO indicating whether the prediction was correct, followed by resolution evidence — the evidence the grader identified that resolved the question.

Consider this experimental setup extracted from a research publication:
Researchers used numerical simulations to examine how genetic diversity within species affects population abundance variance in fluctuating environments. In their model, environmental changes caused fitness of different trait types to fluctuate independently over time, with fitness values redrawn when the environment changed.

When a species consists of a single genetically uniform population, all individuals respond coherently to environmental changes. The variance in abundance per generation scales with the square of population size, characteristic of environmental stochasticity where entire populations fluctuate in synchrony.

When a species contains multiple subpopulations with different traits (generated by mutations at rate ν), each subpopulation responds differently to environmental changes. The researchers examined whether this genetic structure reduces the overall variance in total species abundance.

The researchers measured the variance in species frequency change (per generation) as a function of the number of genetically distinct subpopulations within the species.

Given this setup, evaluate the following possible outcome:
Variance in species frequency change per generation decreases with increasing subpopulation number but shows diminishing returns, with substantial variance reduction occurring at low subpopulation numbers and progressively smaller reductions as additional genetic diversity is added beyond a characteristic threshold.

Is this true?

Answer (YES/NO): YES